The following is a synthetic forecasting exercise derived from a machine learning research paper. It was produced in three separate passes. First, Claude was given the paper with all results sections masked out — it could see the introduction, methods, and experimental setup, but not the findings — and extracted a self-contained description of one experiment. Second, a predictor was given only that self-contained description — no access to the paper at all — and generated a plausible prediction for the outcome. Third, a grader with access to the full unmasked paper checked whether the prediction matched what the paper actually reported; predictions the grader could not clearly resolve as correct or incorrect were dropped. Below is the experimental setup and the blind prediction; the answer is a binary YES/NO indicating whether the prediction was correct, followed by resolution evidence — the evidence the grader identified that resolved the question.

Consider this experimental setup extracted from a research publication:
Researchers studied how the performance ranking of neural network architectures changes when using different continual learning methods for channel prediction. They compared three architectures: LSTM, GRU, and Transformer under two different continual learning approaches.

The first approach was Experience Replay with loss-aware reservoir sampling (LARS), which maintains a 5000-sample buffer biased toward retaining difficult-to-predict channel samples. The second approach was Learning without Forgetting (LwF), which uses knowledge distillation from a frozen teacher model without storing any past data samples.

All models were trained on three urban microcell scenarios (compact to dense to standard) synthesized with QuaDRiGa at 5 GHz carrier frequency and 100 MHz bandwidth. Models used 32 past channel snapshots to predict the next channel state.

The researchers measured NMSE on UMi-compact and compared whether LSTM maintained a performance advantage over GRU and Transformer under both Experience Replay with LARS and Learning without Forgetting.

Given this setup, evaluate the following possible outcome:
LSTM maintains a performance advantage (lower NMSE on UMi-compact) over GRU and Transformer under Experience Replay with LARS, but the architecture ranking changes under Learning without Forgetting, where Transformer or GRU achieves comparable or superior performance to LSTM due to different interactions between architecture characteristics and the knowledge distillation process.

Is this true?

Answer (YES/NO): NO